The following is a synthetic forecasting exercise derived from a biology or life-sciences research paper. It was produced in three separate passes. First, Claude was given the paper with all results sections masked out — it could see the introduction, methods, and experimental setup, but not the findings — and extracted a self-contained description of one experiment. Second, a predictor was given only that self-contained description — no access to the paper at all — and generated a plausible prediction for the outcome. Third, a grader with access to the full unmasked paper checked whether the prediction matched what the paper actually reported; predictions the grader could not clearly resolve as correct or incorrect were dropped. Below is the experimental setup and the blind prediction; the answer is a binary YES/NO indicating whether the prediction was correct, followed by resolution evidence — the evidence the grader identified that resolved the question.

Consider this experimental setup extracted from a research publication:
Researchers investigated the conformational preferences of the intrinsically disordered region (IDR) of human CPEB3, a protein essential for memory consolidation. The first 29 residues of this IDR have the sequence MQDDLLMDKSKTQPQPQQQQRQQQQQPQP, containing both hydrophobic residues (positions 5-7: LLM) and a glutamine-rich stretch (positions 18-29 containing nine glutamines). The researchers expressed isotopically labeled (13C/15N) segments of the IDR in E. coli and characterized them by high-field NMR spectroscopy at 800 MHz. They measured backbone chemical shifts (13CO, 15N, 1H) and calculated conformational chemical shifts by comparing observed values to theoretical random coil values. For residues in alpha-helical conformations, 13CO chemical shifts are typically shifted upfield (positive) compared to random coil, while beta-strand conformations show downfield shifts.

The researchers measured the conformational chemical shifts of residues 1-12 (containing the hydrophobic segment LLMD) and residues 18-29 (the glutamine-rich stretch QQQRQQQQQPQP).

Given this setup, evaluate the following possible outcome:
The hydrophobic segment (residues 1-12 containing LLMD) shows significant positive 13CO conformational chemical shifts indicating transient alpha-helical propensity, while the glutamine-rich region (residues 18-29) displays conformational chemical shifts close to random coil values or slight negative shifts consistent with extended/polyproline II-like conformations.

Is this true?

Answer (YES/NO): YES